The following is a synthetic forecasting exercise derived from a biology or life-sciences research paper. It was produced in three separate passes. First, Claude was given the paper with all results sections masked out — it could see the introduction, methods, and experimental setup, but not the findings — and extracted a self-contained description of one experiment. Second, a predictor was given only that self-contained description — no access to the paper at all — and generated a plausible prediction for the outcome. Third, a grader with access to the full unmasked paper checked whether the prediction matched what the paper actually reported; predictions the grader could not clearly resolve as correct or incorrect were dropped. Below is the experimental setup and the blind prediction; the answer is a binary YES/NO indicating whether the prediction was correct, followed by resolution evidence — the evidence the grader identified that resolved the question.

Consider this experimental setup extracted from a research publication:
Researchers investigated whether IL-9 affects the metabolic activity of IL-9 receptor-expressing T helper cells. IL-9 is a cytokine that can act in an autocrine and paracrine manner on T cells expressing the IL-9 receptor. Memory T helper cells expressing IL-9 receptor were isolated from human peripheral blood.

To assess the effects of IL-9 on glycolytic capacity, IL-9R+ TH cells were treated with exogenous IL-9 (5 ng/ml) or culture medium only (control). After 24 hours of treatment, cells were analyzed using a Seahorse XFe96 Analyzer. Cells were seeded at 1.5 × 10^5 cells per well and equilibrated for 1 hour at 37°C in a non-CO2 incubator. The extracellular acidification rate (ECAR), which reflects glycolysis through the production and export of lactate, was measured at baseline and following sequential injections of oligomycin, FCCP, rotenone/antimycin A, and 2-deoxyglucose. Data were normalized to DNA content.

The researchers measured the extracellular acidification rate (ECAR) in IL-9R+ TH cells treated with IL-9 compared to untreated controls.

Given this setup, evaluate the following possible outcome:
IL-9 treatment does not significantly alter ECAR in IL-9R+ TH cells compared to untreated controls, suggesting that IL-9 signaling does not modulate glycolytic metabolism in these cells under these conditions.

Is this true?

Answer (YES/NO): NO